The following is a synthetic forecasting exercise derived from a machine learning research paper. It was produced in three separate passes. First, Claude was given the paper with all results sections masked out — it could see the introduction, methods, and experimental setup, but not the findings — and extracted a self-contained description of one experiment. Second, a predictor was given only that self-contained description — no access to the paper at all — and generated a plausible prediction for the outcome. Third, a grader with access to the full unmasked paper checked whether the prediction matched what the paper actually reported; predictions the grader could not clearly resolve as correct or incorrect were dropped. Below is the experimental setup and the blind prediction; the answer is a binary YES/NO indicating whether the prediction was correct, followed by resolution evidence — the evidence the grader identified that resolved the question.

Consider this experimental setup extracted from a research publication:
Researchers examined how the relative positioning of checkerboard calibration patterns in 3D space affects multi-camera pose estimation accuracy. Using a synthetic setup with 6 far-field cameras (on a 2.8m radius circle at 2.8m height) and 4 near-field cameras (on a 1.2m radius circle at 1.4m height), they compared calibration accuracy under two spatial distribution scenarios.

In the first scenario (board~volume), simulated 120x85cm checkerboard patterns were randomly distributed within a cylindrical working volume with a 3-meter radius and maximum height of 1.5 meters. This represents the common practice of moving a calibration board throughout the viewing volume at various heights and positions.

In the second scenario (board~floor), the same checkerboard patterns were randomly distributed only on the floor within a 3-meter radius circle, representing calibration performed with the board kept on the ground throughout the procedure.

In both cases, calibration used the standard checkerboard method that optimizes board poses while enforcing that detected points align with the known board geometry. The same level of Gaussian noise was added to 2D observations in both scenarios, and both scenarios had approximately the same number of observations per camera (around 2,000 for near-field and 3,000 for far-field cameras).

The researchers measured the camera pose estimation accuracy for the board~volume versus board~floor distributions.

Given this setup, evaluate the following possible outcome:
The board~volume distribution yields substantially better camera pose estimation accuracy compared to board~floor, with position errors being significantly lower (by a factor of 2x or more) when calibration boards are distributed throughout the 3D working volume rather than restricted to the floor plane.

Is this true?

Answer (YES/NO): NO